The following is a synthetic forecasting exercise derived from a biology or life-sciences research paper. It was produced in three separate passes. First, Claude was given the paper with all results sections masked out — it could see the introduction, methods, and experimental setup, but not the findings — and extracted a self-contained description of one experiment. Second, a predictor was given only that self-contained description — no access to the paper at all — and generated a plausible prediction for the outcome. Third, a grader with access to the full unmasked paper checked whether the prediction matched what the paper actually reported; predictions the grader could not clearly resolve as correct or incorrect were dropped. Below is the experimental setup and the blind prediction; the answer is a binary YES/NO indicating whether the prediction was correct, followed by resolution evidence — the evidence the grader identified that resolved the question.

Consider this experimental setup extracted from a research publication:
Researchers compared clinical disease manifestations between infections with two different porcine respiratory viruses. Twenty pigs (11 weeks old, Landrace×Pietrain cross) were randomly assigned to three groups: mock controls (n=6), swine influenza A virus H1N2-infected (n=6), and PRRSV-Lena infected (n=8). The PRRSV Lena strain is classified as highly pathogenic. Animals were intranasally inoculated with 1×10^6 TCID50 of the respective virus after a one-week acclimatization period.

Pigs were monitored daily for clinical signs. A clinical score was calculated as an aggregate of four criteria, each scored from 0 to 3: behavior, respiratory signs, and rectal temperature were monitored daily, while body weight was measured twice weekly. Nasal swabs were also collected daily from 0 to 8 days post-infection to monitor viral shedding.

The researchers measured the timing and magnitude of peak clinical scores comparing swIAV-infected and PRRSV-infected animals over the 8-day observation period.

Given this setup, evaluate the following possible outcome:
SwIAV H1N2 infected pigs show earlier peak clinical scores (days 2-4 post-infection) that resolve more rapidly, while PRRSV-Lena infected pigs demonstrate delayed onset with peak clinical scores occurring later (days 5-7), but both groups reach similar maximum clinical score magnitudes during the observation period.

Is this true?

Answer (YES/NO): NO